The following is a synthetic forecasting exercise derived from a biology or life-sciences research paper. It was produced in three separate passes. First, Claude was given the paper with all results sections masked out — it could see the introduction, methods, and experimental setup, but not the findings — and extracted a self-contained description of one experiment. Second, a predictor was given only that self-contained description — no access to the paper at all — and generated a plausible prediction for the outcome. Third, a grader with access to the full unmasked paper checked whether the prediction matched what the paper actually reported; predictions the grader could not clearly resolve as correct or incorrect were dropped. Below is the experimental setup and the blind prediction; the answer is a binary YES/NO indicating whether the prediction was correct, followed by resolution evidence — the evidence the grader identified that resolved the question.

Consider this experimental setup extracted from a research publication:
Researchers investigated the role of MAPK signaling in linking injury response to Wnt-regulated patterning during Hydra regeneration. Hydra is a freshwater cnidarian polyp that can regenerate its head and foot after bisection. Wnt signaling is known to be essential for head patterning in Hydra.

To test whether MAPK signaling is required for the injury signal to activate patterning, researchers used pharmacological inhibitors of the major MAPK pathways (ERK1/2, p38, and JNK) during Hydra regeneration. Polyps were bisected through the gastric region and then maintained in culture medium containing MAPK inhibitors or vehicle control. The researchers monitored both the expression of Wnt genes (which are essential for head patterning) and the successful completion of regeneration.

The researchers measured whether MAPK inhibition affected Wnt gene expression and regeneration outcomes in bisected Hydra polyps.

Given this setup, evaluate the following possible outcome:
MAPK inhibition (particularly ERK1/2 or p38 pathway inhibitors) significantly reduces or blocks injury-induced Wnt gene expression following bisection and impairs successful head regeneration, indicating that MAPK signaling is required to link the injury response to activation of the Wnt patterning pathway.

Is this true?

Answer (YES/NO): NO